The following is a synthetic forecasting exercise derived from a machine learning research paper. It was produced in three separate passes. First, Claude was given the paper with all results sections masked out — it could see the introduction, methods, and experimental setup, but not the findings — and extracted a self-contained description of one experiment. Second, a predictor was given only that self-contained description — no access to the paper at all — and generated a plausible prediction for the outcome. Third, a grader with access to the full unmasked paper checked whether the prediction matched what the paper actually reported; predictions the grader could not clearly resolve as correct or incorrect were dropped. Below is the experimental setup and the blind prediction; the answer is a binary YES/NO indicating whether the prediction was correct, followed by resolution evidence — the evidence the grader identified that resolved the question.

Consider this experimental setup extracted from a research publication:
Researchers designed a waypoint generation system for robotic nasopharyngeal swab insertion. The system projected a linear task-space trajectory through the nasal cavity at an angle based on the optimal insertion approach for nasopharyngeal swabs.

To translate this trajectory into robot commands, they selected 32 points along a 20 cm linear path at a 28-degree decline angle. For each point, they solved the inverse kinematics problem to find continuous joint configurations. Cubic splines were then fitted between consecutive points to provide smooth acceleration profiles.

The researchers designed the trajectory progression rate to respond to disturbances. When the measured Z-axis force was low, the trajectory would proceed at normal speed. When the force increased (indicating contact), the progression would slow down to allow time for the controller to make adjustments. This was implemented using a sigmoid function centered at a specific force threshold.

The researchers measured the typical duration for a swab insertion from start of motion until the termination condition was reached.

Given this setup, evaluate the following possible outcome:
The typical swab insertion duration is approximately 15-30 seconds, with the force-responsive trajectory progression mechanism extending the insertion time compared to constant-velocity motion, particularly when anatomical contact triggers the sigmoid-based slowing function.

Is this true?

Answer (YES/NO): NO